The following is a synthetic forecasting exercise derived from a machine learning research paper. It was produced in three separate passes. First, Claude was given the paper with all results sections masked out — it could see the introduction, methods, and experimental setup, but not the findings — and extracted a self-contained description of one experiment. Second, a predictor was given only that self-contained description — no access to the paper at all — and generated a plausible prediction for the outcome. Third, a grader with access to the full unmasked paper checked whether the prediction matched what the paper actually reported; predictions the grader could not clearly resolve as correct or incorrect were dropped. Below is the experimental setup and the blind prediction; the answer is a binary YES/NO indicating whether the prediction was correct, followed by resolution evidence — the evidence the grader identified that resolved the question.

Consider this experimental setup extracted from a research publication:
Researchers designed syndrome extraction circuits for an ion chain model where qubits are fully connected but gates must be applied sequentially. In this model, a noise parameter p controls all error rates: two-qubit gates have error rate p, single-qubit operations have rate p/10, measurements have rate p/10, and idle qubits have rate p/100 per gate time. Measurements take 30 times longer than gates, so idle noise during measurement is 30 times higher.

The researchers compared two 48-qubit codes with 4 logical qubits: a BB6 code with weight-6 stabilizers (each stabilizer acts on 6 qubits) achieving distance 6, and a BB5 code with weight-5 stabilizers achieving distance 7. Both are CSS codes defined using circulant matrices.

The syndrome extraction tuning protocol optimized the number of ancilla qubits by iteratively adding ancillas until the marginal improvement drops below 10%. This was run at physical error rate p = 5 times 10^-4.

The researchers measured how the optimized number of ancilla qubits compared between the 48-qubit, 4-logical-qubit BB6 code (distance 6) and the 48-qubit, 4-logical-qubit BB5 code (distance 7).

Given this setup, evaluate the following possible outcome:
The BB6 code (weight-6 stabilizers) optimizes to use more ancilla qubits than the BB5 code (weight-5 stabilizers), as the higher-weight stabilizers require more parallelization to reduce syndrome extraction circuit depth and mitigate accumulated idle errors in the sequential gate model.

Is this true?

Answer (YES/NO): NO